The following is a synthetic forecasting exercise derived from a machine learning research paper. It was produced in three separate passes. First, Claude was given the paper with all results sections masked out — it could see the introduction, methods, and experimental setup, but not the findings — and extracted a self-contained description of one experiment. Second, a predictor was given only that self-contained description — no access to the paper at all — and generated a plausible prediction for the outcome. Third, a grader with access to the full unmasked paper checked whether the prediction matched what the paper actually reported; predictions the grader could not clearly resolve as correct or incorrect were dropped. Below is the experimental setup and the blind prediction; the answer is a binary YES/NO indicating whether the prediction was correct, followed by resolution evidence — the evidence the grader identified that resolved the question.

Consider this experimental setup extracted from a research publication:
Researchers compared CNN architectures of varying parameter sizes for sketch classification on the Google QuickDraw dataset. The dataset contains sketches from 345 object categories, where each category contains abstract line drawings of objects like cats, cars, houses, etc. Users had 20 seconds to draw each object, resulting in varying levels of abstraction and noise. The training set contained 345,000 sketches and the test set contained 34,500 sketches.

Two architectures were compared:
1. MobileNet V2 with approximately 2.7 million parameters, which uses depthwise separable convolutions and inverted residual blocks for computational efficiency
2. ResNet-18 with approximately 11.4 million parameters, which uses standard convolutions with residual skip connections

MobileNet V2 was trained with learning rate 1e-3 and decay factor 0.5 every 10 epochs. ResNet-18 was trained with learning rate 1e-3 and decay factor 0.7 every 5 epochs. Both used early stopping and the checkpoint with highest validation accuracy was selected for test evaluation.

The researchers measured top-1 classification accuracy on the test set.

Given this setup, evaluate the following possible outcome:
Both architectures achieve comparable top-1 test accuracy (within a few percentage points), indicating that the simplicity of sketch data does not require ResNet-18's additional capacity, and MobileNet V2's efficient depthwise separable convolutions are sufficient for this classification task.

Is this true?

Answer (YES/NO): NO